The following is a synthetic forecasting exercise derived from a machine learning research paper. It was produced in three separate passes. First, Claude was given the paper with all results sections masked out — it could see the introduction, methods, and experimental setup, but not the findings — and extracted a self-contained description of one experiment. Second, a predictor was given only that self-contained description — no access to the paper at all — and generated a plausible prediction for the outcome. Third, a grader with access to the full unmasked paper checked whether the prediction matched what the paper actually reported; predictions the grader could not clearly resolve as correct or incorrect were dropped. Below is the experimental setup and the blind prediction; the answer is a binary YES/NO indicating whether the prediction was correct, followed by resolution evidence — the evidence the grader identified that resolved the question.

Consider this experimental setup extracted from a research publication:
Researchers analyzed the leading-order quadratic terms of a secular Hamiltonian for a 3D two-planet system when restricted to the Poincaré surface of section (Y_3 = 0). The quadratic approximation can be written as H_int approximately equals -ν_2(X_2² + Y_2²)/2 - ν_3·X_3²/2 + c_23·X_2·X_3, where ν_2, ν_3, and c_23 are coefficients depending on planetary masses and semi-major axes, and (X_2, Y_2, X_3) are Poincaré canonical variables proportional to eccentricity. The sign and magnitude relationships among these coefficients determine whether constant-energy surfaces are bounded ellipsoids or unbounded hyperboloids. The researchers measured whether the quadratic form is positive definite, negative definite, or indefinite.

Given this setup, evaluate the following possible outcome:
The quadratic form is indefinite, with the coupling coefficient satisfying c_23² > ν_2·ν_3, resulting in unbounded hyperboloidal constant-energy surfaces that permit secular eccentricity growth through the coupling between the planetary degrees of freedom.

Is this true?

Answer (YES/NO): NO